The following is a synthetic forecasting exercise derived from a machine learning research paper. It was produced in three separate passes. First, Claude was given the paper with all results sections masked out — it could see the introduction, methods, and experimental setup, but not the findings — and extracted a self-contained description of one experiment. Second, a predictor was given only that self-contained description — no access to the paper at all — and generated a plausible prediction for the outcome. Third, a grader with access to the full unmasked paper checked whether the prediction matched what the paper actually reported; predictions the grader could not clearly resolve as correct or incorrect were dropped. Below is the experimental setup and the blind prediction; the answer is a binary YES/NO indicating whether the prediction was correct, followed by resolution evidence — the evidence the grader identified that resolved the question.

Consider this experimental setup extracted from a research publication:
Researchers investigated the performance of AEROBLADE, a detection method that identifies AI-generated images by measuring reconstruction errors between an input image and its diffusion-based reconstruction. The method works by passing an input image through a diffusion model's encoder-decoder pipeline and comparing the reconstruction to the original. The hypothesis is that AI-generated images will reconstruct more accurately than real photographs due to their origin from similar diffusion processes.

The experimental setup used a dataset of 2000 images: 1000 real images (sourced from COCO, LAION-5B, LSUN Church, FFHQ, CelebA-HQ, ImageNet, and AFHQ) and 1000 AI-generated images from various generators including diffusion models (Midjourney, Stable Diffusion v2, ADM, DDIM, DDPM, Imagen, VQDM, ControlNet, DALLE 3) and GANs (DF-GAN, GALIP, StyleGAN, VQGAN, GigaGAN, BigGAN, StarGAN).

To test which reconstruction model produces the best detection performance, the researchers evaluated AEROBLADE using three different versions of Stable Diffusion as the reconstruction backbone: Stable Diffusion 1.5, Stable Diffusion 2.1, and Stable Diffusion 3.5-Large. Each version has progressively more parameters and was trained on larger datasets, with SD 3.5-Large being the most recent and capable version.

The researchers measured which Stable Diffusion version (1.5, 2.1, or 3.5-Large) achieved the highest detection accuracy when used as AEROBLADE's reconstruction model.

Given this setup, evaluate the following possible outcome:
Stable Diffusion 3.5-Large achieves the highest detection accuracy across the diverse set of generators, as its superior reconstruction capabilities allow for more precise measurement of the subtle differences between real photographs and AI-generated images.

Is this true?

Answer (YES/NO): YES